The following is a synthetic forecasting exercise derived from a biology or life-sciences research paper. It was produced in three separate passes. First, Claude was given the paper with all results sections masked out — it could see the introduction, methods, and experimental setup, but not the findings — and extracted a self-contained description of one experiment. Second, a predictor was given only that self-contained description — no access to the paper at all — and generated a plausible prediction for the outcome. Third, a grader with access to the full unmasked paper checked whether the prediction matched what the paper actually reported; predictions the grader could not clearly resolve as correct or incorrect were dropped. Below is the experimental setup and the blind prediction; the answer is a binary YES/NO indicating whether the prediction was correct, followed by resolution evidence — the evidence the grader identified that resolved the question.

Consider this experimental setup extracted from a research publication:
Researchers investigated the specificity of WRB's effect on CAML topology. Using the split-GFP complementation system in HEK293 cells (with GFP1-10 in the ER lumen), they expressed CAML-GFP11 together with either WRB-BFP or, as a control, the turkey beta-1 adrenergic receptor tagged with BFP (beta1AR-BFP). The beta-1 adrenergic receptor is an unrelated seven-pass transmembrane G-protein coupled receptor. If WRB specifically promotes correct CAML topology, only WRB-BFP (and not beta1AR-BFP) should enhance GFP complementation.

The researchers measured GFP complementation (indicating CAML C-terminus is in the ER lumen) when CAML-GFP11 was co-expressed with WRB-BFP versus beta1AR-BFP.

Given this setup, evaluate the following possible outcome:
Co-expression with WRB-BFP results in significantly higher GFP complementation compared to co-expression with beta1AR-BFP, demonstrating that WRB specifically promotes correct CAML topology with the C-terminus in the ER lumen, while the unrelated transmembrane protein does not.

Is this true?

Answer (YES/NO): YES